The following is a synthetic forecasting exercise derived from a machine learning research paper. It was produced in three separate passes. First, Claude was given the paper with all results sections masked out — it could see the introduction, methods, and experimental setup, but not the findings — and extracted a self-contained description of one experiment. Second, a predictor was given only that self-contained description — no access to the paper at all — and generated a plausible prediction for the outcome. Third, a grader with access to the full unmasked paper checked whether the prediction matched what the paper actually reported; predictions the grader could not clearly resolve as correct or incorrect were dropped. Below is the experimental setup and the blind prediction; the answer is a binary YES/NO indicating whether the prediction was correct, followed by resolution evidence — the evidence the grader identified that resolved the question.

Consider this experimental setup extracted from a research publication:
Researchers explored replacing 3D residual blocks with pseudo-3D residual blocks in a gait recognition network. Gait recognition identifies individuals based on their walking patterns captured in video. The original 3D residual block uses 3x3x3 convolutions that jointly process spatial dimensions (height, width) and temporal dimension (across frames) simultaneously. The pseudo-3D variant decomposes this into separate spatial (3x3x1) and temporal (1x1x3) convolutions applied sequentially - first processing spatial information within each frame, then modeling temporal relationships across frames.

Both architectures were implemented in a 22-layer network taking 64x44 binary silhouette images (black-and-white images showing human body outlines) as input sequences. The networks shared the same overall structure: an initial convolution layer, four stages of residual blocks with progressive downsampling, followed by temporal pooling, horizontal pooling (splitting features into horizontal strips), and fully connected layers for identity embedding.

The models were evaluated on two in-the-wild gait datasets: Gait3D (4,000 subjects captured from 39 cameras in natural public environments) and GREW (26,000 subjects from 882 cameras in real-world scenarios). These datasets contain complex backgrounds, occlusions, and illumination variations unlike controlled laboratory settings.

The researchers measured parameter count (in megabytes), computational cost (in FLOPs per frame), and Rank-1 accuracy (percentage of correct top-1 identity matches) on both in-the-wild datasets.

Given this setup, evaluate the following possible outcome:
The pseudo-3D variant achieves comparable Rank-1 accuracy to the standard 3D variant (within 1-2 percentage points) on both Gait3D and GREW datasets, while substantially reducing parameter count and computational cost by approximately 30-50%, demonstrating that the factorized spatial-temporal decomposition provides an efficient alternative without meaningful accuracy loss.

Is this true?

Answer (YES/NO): NO